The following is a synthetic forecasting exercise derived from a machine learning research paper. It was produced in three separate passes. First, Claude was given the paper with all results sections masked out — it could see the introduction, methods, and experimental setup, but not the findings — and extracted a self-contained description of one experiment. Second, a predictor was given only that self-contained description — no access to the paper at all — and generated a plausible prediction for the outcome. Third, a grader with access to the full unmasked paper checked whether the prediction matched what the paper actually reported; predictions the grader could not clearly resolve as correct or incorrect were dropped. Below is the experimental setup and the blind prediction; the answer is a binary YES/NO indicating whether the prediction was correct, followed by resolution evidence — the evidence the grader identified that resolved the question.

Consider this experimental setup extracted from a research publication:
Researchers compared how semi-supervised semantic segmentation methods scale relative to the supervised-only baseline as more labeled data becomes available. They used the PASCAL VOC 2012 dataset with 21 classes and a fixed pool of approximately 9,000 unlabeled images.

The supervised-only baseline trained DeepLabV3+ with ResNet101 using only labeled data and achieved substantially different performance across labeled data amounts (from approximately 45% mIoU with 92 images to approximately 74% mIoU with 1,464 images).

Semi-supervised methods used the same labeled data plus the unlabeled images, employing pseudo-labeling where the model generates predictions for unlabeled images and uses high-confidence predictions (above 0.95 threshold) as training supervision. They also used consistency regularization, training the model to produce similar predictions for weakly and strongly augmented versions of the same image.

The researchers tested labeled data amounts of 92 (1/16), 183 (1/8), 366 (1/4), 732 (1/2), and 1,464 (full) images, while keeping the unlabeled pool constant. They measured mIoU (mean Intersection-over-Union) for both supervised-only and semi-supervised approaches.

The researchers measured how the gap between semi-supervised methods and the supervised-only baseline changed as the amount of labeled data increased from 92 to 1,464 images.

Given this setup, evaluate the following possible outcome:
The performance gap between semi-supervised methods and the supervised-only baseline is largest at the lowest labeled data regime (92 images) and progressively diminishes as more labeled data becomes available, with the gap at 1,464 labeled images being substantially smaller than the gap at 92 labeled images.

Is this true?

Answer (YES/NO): YES